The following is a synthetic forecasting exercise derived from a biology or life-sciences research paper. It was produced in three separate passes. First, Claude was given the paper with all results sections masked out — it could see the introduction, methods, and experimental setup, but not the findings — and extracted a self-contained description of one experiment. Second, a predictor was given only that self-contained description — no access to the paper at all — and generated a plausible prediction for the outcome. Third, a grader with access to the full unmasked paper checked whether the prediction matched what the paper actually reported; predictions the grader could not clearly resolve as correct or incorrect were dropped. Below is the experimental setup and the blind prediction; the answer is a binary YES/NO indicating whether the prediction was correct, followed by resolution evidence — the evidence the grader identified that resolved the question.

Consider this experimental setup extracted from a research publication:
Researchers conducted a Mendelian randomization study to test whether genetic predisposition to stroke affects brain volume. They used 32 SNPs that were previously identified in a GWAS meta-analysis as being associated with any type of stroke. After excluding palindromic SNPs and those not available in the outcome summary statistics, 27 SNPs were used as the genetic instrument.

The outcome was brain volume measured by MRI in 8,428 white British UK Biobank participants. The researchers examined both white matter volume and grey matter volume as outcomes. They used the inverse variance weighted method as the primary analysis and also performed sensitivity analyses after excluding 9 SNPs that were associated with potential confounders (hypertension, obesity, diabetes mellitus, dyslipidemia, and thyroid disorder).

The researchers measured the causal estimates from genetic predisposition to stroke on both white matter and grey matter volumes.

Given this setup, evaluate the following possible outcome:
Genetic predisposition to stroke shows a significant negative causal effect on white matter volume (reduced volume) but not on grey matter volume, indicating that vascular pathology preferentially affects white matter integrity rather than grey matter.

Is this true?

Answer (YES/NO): NO